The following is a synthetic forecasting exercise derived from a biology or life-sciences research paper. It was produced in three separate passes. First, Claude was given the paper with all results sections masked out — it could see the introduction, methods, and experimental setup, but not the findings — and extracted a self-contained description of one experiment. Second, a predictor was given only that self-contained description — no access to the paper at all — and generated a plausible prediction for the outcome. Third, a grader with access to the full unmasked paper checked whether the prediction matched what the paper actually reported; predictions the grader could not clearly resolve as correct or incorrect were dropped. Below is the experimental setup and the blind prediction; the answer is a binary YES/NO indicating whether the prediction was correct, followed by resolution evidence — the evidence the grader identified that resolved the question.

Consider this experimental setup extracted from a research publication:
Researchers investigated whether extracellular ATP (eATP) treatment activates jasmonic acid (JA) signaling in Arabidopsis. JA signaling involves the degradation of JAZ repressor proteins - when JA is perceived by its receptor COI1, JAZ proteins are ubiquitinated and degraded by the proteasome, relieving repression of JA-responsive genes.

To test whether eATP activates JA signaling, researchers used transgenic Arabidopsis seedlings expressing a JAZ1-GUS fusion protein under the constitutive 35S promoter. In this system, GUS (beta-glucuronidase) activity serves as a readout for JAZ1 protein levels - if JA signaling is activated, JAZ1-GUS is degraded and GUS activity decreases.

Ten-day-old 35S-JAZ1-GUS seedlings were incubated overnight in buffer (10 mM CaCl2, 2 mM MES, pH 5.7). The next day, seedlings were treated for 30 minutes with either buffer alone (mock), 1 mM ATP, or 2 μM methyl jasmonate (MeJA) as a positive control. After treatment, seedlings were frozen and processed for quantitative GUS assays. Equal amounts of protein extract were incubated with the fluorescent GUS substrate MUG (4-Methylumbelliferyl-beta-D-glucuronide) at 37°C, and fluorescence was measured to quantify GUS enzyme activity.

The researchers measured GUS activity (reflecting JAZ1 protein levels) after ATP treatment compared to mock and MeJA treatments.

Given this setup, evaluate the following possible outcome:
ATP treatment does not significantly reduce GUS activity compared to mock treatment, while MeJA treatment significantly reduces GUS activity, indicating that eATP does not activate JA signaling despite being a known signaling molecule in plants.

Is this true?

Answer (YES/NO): YES